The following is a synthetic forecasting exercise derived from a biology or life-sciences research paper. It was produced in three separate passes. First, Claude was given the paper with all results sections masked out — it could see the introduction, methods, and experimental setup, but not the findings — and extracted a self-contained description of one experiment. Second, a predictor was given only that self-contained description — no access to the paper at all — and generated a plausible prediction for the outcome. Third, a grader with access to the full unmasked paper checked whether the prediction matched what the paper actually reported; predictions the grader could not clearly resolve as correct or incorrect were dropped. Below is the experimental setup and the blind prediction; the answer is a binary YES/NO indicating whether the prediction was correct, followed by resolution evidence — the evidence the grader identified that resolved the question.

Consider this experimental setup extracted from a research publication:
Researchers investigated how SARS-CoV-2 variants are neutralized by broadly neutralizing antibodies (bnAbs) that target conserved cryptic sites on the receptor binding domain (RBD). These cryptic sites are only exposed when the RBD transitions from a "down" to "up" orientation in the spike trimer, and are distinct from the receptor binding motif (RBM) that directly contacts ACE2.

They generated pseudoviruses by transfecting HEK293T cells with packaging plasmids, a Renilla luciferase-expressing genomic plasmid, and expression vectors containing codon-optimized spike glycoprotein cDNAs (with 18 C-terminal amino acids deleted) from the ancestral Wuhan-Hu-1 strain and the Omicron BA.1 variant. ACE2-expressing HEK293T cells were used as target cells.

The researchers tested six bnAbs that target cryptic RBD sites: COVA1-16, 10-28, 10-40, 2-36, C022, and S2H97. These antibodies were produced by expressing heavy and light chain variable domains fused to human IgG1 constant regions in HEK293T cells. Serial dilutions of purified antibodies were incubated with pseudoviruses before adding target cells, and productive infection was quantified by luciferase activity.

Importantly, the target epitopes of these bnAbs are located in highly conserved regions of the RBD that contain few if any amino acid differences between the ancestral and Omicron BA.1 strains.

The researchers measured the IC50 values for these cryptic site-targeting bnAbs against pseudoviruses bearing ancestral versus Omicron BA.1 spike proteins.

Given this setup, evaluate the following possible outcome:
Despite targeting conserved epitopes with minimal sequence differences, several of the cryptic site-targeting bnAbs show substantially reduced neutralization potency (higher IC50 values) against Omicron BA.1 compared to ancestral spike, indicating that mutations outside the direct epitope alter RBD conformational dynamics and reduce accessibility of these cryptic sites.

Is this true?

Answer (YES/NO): YES